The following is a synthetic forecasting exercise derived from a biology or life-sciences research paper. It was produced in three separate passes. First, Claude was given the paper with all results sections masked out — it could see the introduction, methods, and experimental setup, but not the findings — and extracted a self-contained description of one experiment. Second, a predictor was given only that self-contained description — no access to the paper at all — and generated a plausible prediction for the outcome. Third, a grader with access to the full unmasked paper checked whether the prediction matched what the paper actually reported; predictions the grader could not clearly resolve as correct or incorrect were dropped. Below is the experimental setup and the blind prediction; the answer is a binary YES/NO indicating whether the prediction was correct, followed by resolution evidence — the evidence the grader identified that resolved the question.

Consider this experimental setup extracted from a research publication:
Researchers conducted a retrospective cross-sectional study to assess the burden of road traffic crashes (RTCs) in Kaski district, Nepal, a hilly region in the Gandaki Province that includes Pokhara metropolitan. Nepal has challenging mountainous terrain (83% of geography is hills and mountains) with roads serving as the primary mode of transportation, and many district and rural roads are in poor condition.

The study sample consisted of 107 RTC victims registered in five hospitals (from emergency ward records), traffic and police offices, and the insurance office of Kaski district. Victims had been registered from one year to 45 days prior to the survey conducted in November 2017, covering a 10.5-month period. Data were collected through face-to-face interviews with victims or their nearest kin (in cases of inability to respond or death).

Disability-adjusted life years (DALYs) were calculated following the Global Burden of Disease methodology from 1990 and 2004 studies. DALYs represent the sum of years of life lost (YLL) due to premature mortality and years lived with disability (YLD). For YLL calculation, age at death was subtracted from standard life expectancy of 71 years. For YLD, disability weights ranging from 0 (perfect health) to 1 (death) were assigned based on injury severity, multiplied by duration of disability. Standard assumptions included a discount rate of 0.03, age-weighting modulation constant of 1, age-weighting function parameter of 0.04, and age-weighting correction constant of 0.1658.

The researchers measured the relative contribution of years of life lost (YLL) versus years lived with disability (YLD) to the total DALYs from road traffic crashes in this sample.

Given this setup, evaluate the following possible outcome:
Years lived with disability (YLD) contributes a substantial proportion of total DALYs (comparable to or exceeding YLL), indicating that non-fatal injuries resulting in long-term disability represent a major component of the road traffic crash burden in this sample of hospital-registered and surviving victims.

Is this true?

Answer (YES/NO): NO